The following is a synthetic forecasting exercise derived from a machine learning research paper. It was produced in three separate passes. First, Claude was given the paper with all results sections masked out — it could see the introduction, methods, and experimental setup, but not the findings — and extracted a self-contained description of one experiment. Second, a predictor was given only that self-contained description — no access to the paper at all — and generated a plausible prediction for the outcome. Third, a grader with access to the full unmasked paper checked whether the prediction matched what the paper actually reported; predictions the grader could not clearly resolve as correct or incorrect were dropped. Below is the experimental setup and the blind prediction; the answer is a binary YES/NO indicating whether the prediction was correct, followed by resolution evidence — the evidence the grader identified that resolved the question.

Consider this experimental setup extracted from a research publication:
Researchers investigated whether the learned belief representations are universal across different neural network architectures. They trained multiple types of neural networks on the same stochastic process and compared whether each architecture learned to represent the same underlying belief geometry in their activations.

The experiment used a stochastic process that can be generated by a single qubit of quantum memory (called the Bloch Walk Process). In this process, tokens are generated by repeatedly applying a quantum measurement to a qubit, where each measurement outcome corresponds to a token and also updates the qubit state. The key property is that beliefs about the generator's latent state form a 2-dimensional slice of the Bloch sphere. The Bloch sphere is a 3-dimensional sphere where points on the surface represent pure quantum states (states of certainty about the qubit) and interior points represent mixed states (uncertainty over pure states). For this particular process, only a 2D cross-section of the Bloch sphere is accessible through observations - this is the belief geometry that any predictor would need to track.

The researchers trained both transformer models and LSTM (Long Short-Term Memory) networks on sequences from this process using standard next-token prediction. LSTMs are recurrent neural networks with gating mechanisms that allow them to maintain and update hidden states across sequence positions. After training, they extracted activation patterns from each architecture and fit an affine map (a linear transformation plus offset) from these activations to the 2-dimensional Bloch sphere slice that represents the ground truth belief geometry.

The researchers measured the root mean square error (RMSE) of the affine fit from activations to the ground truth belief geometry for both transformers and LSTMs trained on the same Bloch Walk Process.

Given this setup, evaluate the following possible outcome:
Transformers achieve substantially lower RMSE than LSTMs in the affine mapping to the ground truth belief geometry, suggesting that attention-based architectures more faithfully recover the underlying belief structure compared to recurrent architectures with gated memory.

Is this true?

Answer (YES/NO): NO